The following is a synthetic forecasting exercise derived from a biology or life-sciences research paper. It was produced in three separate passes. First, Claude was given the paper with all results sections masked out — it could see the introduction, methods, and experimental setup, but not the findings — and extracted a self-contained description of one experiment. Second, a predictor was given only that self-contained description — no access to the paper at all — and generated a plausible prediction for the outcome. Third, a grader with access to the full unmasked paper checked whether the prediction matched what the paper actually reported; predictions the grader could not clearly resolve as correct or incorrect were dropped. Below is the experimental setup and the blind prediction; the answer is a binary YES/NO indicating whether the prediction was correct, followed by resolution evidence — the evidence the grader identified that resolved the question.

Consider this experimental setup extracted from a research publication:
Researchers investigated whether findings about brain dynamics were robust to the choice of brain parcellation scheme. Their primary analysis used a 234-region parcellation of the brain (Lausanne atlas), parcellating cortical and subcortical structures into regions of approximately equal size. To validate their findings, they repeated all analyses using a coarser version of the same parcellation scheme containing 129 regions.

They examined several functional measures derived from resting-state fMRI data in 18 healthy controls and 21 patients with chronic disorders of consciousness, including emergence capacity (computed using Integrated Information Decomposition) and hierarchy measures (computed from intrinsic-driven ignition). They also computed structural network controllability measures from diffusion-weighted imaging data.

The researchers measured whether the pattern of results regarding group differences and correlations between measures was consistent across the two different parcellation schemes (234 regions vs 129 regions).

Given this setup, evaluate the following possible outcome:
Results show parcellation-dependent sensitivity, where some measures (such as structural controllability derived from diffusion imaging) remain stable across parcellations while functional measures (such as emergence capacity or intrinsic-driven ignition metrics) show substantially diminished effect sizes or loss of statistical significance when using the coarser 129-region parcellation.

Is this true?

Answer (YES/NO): NO